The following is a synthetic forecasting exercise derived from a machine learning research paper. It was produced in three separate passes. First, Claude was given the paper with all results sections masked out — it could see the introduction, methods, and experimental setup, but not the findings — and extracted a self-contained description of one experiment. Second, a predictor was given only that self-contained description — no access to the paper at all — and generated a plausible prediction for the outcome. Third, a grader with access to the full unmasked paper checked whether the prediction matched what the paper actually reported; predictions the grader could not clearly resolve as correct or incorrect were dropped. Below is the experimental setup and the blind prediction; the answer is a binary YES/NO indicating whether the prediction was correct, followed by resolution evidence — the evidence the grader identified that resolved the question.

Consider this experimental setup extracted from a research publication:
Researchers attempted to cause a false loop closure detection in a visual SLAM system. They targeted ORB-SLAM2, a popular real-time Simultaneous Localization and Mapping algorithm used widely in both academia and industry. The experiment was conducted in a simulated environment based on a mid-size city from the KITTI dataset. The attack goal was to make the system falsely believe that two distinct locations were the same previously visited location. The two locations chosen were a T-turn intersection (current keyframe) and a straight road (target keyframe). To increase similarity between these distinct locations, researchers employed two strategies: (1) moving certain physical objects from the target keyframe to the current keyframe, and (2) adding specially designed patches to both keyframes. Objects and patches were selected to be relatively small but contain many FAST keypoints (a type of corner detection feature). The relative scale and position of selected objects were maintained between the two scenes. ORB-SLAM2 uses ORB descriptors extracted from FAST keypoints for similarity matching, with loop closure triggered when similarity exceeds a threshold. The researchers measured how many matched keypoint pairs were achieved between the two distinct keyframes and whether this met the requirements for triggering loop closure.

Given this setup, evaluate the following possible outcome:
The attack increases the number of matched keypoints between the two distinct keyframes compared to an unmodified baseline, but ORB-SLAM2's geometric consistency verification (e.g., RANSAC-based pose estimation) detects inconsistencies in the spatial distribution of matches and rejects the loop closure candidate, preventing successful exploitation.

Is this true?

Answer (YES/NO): NO